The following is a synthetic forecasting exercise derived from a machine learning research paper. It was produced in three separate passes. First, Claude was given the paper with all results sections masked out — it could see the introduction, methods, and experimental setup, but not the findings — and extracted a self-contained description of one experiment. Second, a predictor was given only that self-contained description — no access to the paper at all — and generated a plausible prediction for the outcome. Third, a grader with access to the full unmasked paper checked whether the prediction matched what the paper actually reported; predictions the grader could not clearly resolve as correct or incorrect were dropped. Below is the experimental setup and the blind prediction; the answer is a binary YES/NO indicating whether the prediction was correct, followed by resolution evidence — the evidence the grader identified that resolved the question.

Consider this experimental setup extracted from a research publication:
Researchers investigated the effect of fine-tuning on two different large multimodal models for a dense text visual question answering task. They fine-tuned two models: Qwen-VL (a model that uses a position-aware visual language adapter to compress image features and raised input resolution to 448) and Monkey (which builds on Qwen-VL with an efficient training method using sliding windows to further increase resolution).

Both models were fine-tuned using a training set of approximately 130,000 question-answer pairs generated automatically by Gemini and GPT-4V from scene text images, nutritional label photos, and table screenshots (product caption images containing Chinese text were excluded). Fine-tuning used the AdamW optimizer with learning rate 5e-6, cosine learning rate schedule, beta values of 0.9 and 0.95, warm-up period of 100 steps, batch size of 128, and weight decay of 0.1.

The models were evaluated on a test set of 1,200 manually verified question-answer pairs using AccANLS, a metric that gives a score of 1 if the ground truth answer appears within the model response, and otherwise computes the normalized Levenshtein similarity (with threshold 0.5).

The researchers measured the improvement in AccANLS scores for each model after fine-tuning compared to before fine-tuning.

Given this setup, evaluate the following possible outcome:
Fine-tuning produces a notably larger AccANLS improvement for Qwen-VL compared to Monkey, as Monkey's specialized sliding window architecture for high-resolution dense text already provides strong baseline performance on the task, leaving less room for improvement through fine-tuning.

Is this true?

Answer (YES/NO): YES